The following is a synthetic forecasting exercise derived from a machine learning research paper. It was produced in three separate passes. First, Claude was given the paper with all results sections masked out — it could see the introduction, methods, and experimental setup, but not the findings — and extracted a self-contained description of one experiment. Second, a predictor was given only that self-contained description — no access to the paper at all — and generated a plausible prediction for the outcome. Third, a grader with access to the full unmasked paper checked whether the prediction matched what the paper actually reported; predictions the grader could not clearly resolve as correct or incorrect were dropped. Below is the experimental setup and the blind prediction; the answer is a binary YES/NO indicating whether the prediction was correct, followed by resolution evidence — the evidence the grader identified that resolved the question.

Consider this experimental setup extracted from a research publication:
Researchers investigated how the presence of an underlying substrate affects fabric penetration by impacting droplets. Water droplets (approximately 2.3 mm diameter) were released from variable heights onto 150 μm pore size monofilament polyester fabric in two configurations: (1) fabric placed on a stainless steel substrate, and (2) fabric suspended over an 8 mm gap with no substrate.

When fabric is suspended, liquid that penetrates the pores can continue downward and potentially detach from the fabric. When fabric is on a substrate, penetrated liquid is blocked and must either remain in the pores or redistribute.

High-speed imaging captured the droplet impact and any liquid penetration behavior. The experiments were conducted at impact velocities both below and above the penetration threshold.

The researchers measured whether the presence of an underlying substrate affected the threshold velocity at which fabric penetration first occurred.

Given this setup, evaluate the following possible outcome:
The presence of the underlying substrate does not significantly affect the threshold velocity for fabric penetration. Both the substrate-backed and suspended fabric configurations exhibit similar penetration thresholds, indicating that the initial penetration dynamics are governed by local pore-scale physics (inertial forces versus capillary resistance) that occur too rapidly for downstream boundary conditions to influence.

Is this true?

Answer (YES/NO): YES